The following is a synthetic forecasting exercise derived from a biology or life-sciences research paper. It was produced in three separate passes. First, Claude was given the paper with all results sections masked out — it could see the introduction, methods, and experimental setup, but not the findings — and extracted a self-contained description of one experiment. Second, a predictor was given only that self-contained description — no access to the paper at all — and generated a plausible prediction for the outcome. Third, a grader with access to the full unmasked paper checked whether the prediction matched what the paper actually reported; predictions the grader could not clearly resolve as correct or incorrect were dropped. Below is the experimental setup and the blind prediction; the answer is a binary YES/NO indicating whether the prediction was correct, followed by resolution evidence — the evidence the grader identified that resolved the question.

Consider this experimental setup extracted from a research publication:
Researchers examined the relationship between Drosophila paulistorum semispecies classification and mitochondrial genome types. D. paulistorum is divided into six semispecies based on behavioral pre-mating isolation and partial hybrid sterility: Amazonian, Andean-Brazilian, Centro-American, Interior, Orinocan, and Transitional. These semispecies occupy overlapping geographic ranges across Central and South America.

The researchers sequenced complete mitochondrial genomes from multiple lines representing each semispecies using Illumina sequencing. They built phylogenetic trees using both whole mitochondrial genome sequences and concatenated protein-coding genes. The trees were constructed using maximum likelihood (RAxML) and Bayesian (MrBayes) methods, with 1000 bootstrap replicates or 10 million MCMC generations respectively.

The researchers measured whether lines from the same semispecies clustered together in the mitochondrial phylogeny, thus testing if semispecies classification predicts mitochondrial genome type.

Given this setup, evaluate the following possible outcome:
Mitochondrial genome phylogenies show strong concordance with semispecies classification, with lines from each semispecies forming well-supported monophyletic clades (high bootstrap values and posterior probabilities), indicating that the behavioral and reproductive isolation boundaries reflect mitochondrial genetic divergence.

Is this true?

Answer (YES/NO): NO